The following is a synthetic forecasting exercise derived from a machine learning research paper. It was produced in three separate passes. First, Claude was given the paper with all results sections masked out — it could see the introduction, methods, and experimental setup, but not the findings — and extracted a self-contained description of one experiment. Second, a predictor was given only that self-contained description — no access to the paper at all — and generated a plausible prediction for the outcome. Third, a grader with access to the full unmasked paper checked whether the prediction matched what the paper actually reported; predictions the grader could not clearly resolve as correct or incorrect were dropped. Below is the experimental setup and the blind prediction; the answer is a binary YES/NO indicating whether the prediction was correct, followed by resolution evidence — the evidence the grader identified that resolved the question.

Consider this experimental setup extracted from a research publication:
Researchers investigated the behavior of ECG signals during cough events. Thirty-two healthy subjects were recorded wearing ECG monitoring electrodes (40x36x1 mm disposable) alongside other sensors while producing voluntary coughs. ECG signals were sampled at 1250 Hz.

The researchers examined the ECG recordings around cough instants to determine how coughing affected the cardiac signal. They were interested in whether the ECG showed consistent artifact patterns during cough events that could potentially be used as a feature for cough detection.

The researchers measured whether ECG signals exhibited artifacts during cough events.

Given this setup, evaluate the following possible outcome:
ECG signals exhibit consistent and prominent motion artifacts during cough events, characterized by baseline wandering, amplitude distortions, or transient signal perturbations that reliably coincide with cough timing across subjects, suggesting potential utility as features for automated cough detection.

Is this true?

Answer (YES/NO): NO